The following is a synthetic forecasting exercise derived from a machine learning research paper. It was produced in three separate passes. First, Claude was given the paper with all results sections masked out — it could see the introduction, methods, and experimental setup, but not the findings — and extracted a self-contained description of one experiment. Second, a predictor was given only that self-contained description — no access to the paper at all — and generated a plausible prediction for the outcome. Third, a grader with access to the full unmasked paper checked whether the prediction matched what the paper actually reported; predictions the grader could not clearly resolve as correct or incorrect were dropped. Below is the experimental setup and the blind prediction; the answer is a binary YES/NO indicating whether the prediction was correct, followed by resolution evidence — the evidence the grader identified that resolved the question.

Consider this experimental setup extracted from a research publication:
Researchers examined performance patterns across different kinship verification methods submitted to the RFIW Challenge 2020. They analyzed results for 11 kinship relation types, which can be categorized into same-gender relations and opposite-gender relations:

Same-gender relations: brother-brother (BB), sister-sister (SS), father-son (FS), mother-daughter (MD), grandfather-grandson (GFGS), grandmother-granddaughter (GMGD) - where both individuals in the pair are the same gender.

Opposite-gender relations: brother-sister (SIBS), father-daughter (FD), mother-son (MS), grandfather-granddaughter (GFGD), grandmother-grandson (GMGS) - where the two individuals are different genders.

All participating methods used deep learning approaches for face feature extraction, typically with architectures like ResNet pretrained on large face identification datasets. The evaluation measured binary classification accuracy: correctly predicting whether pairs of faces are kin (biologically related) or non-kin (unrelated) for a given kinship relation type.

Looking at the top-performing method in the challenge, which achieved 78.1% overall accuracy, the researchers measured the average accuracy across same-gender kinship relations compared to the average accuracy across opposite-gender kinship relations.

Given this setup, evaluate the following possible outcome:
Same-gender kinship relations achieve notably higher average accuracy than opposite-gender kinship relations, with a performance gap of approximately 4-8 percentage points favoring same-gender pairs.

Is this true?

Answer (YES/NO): YES